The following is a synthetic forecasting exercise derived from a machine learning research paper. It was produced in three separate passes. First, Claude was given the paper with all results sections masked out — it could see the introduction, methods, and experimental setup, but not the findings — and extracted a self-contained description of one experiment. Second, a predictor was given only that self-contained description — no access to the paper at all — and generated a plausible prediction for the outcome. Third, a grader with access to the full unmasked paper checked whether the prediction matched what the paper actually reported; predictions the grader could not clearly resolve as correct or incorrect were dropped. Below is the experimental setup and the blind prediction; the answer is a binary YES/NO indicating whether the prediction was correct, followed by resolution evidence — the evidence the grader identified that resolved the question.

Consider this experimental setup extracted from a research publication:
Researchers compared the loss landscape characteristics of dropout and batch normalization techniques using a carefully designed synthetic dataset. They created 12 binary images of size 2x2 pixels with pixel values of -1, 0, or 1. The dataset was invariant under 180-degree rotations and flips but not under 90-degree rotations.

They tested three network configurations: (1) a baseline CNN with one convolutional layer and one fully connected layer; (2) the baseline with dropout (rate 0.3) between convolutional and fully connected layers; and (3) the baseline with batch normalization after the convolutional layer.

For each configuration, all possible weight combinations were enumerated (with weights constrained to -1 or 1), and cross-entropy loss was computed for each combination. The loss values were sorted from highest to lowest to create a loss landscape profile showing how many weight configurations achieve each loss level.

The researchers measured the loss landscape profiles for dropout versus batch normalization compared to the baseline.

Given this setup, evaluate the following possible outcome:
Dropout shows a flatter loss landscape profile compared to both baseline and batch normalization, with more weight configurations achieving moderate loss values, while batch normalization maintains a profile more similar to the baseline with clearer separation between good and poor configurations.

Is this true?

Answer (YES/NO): NO